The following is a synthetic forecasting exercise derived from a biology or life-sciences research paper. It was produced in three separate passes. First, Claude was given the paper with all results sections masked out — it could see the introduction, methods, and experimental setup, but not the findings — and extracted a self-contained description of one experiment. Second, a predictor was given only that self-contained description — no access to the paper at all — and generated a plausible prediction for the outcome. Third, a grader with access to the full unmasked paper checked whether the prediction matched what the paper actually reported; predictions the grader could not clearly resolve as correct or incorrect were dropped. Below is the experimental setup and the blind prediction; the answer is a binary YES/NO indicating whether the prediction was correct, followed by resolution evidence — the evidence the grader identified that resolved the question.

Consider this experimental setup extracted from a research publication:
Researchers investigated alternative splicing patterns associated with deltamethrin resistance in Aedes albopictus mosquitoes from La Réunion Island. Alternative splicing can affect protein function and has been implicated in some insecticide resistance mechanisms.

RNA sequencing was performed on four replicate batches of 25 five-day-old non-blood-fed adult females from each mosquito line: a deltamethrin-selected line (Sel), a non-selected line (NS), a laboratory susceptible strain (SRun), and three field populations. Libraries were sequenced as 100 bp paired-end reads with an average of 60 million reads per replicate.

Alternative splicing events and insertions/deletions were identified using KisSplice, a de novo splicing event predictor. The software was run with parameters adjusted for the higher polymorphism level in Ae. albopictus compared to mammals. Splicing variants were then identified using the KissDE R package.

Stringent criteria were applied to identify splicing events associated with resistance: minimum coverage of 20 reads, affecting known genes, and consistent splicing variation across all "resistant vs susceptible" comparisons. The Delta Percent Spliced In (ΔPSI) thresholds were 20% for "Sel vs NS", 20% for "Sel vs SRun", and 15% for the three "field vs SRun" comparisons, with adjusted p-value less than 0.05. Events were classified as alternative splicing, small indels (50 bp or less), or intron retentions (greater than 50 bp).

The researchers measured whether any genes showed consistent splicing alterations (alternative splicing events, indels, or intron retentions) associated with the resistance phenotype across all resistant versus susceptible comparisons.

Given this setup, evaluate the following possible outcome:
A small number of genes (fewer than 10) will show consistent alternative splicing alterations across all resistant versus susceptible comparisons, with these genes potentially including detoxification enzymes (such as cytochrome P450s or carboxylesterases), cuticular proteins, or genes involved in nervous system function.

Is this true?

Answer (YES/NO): NO